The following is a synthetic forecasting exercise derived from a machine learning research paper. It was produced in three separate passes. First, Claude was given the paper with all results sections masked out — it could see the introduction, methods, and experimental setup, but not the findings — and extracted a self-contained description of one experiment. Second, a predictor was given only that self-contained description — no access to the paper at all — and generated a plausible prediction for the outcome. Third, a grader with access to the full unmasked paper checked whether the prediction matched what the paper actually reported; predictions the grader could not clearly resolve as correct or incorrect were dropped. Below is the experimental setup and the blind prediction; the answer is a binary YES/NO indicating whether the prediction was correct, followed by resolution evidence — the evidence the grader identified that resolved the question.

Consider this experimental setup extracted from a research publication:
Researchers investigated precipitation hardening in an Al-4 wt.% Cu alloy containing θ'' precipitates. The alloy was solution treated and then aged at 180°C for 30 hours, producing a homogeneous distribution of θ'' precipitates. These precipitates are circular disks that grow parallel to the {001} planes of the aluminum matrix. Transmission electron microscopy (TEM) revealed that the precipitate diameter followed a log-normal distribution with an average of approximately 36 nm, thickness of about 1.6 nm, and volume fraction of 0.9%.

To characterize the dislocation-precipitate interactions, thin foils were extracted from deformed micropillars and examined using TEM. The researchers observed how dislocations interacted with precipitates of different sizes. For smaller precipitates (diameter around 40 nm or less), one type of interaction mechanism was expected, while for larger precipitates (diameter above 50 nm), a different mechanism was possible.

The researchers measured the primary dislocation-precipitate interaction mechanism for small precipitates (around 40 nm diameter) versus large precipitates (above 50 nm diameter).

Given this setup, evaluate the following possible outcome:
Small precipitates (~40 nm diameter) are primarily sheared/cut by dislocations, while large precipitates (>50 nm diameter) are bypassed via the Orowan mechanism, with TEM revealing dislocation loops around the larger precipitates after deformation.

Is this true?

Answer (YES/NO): YES